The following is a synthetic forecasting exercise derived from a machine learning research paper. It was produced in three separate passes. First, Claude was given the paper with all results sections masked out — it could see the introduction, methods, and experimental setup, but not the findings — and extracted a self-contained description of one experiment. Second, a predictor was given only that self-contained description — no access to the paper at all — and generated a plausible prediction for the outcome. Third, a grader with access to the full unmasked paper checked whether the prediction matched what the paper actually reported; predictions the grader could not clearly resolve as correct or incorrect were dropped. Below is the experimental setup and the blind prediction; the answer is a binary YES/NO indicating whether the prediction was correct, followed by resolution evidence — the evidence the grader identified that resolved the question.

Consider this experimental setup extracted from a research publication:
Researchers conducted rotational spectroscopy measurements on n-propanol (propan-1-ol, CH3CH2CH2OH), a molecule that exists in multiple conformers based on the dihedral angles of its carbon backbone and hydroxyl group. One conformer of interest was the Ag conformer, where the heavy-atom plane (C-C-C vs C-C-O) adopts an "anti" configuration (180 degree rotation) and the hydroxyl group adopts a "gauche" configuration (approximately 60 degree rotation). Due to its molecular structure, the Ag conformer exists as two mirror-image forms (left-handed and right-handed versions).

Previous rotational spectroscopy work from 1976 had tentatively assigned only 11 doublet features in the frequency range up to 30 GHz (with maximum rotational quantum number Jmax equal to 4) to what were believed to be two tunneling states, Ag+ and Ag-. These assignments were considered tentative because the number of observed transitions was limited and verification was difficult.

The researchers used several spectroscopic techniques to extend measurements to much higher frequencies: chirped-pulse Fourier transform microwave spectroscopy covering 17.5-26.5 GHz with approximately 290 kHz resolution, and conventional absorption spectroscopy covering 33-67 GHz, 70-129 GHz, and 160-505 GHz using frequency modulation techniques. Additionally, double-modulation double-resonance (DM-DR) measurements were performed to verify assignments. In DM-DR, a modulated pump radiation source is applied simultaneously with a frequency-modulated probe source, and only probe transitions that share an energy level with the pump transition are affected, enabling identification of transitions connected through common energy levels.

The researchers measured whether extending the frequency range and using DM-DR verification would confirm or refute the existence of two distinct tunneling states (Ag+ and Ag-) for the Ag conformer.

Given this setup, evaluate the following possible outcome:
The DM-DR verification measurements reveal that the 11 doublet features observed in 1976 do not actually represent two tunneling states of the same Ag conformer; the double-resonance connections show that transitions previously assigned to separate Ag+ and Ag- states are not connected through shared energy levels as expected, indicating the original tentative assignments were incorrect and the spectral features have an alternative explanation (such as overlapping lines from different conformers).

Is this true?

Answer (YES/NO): NO